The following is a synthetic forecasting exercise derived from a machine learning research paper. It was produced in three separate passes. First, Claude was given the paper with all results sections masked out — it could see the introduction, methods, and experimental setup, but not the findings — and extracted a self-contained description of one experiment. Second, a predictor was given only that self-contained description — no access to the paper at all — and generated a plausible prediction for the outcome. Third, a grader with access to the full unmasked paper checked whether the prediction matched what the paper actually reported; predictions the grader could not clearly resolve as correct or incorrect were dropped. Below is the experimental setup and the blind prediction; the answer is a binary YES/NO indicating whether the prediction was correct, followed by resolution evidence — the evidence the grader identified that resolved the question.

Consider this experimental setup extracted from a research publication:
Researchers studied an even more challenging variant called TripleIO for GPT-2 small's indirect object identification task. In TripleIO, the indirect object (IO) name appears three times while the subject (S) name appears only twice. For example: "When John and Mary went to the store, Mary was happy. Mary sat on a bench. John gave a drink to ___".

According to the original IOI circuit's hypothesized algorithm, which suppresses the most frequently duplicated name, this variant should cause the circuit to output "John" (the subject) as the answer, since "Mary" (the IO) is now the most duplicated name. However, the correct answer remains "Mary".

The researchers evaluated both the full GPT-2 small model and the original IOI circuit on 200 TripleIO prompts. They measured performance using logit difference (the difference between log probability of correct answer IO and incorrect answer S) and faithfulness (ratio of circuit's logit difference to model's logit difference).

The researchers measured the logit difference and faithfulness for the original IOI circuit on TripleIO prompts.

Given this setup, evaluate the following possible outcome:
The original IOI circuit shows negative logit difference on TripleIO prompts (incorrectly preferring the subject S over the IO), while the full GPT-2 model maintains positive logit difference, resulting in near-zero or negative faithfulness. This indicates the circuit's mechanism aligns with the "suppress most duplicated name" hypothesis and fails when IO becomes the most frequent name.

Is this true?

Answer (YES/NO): NO